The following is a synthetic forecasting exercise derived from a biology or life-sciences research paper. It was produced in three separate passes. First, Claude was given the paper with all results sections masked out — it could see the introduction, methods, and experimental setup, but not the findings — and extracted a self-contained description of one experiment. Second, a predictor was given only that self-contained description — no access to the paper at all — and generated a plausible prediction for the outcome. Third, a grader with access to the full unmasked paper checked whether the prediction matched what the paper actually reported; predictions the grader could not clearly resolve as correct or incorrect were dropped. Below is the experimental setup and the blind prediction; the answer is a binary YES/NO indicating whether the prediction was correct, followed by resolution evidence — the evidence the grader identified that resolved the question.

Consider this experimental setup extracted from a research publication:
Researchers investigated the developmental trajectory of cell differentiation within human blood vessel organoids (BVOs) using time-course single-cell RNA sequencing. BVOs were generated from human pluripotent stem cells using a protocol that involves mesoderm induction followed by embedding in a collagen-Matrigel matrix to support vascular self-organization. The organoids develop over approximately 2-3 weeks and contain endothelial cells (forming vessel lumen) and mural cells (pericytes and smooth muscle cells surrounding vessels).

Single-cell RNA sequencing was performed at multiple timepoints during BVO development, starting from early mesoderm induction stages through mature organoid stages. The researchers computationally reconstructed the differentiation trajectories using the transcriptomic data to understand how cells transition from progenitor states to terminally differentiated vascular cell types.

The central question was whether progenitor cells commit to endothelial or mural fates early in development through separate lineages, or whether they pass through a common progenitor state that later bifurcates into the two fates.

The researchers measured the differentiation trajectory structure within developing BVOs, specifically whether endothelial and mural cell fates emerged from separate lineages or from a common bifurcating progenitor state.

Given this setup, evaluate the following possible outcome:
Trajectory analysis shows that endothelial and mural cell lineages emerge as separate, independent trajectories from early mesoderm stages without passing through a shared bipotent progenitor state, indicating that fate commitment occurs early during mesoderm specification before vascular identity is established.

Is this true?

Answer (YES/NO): NO